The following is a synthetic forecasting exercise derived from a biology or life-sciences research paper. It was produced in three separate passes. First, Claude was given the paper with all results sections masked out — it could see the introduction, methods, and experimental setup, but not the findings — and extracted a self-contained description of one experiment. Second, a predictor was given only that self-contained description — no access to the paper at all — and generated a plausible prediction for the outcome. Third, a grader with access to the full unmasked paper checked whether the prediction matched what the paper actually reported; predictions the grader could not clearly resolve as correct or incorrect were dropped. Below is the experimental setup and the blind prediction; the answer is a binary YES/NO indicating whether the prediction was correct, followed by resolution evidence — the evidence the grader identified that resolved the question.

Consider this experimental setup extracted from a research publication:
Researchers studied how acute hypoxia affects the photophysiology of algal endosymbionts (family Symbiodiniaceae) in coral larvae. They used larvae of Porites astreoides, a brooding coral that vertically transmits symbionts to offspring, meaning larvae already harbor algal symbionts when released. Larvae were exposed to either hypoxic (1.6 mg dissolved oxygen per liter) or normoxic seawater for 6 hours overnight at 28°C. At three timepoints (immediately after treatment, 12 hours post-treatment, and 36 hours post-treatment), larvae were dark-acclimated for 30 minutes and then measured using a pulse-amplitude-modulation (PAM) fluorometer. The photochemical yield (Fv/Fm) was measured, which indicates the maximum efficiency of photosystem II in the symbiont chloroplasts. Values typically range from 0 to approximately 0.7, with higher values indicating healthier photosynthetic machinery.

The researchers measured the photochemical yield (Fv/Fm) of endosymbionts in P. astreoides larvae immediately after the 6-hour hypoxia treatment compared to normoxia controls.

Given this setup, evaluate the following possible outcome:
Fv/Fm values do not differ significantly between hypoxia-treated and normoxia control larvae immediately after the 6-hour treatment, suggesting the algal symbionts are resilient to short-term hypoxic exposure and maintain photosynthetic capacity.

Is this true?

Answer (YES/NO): NO